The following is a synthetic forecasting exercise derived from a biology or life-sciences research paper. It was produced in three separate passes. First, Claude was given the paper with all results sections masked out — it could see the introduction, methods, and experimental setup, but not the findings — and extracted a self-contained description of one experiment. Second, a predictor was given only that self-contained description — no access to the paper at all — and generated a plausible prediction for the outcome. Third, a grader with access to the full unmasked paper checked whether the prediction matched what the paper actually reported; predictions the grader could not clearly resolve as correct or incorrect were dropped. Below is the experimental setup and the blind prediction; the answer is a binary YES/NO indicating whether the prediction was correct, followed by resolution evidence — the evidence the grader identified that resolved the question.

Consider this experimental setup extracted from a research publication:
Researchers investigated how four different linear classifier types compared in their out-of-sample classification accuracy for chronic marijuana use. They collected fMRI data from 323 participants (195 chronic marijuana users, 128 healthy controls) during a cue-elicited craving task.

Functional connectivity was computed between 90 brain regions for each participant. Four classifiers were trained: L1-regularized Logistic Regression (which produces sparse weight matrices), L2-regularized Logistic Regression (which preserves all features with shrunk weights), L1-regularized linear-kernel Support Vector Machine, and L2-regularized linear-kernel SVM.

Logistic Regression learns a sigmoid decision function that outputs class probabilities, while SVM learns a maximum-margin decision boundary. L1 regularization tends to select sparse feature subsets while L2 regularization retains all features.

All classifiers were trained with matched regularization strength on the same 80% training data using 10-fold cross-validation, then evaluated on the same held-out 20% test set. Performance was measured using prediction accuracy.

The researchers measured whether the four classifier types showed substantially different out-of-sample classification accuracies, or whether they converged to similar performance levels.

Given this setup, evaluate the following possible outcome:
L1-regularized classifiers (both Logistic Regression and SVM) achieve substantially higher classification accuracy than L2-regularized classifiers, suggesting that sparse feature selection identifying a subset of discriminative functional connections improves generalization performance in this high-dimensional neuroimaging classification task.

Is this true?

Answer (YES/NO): NO